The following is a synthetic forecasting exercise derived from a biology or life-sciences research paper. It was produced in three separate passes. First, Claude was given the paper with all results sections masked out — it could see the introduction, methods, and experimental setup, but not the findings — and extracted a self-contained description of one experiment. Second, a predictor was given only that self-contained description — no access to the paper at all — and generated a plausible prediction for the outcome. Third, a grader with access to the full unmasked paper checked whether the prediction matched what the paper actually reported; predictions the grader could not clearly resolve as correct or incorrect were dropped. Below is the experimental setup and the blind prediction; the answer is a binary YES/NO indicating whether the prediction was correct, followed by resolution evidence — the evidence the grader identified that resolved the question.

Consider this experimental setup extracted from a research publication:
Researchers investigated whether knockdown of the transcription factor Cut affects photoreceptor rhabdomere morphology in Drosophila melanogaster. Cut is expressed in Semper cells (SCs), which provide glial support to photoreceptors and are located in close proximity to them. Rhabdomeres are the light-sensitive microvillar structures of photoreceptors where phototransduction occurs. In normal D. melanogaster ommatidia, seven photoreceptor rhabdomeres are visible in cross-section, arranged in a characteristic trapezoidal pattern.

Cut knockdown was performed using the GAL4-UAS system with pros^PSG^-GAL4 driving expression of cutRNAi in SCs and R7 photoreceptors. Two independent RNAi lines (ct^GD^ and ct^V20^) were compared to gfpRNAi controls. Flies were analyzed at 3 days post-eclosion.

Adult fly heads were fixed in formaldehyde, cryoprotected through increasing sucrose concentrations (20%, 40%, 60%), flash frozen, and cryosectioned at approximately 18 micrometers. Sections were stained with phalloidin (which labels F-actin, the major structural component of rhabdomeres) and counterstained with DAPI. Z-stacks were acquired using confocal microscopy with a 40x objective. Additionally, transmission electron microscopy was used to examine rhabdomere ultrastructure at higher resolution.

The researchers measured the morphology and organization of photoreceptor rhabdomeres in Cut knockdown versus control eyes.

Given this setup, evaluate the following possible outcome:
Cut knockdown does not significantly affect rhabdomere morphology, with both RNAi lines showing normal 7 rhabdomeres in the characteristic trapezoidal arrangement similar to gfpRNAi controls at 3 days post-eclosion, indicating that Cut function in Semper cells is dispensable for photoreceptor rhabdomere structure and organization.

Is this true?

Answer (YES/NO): NO